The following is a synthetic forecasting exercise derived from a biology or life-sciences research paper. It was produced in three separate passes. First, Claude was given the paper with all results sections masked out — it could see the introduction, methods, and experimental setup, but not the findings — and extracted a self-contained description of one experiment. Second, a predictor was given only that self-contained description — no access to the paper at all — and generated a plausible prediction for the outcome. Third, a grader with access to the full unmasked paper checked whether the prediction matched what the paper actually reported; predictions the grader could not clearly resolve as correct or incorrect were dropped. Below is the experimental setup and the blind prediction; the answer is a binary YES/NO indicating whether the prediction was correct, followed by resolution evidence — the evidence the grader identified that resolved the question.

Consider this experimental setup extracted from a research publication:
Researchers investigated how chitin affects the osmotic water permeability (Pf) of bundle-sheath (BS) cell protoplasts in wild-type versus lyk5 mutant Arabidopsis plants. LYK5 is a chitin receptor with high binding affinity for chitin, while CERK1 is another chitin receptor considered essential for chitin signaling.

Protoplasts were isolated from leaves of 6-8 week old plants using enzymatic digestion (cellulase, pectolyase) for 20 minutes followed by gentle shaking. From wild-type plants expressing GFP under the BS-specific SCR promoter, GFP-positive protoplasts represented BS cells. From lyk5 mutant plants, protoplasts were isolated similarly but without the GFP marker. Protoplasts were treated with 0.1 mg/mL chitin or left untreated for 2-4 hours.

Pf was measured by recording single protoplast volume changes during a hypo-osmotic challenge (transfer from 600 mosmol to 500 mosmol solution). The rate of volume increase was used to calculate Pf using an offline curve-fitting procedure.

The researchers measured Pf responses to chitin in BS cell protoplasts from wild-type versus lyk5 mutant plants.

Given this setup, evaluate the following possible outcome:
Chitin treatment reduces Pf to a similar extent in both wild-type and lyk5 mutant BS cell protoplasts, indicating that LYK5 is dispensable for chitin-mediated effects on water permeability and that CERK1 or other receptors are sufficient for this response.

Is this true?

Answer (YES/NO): NO